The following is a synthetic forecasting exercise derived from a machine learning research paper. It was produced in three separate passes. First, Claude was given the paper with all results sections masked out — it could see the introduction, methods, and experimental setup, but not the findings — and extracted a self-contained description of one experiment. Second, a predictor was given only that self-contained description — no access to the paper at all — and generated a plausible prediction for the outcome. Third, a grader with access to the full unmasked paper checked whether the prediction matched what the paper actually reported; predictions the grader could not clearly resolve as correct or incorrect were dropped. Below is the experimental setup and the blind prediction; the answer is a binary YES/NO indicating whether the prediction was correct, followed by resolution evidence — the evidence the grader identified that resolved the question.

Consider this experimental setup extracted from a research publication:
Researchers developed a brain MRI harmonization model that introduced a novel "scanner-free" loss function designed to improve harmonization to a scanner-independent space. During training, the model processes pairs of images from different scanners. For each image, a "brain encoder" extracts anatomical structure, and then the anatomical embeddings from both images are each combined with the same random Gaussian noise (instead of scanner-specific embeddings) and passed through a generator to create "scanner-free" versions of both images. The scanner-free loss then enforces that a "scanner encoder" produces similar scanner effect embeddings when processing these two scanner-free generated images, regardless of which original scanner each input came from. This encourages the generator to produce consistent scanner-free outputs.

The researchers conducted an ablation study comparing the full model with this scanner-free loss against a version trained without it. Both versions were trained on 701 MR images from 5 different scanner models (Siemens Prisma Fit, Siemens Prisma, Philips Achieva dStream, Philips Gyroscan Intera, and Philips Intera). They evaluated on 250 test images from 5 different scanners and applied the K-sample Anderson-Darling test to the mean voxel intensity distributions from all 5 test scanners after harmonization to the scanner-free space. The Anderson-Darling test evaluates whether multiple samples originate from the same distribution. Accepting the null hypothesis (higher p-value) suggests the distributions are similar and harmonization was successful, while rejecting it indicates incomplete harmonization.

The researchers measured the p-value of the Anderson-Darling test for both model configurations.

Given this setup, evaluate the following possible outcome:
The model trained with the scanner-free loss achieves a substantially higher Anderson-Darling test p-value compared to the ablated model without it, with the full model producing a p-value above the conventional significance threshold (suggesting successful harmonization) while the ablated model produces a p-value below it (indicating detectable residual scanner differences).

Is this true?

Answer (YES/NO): NO